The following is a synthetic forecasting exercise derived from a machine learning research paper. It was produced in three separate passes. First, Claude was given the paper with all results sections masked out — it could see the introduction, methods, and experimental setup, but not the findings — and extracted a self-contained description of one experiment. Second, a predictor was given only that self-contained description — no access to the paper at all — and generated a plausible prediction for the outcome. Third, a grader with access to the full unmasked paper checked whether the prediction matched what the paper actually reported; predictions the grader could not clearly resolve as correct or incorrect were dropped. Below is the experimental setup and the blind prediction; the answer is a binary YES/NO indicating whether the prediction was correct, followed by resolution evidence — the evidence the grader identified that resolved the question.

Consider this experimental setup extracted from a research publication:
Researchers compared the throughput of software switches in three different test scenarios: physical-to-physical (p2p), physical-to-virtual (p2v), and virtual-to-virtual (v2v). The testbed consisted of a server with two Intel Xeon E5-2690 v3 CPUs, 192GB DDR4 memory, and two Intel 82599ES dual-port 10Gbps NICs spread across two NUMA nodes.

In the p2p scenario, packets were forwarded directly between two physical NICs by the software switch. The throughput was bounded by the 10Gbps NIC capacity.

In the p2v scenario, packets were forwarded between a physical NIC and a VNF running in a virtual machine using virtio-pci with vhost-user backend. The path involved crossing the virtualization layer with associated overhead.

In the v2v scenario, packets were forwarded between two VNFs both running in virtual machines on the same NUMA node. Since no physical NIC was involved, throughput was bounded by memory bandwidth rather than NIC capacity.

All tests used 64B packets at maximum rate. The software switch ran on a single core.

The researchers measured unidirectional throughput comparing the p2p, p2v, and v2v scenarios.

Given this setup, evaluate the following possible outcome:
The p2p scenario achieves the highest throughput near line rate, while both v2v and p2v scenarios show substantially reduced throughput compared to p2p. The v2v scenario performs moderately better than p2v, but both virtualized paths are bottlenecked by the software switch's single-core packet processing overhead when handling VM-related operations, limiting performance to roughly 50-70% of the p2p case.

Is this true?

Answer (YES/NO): NO